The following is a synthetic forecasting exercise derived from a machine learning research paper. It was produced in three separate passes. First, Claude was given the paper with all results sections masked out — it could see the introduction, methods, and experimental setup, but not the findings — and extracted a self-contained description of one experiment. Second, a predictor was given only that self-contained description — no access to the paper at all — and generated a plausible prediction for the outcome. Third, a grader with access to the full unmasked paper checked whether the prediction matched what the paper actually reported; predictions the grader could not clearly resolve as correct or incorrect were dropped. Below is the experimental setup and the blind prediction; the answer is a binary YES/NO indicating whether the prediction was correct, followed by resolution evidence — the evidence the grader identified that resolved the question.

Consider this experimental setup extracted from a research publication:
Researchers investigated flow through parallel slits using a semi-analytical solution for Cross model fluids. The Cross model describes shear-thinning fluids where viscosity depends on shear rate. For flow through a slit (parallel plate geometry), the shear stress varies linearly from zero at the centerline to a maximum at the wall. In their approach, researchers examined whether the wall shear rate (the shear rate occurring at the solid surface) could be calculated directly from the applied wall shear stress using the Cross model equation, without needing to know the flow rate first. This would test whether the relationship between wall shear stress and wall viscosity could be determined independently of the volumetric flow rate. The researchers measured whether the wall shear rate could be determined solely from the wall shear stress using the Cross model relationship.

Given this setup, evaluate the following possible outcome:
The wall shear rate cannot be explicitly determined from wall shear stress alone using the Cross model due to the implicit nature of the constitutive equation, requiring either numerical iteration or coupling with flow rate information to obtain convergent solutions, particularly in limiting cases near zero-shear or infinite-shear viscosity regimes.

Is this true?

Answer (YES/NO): NO